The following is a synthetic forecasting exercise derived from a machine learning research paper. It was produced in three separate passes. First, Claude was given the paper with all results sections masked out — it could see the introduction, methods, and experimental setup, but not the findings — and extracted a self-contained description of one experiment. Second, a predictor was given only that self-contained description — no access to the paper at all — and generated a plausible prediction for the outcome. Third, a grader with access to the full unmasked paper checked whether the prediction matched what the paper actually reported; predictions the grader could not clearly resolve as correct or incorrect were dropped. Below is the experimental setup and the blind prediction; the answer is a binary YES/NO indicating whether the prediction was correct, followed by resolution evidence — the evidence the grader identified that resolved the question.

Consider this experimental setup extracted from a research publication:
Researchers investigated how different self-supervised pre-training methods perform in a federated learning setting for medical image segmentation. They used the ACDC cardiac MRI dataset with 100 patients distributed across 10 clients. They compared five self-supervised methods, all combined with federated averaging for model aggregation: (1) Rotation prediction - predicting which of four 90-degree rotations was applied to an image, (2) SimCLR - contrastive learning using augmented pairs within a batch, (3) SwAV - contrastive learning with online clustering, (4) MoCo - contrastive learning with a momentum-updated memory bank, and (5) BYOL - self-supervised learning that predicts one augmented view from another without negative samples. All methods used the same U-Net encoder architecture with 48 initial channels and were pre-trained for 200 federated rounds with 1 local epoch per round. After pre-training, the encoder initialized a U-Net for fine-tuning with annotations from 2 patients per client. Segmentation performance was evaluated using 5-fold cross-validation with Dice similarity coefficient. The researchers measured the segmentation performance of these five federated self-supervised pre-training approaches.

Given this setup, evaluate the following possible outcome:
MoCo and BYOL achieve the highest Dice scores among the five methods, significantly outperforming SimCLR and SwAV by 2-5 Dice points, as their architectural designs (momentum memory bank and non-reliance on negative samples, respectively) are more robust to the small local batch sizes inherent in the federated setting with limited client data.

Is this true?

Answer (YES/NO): NO